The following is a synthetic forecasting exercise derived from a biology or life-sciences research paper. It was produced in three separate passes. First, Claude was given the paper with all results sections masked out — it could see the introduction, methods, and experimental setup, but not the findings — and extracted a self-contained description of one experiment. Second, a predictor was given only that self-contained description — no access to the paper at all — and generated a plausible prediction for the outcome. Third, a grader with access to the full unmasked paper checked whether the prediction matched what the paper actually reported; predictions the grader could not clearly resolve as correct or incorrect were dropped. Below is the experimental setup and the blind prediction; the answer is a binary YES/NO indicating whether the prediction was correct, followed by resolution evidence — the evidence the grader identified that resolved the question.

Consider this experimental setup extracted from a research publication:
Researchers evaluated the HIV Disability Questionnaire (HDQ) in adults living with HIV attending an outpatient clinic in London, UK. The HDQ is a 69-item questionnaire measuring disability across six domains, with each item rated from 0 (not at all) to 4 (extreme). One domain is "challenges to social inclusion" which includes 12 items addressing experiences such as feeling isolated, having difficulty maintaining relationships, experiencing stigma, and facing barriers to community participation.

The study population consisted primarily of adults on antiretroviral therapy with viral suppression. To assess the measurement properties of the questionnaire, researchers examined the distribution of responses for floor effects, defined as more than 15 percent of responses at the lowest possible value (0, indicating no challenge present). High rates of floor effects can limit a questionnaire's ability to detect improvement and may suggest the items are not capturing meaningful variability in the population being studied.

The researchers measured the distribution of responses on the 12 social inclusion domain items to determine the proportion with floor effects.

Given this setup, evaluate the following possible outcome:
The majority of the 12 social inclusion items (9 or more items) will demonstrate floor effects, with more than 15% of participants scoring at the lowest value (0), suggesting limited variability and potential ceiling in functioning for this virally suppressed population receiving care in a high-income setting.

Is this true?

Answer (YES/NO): YES